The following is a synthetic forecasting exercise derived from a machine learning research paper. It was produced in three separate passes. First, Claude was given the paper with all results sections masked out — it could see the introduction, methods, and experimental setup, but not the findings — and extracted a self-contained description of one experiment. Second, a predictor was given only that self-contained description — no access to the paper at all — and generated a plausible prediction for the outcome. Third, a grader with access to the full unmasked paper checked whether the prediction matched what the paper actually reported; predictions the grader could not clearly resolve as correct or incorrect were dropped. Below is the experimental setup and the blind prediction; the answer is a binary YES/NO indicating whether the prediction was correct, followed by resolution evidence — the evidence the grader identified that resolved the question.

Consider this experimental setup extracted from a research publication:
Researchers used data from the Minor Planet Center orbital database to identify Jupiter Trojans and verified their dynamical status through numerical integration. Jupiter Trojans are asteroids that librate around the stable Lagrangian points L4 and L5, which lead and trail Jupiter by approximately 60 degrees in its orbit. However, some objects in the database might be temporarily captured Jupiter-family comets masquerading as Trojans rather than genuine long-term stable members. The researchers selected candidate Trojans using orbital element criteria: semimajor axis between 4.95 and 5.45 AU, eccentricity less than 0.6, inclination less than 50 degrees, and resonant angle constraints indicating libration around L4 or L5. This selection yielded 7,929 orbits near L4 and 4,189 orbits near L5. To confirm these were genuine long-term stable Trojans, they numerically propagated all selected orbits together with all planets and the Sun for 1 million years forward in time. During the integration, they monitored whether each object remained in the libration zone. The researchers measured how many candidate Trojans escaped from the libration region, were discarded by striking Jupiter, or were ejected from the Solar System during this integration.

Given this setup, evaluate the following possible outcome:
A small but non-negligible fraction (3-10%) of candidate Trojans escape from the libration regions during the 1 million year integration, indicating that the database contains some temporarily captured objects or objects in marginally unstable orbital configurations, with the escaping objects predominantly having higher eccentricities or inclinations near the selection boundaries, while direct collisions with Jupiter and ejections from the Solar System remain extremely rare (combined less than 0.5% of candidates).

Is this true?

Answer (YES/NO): NO